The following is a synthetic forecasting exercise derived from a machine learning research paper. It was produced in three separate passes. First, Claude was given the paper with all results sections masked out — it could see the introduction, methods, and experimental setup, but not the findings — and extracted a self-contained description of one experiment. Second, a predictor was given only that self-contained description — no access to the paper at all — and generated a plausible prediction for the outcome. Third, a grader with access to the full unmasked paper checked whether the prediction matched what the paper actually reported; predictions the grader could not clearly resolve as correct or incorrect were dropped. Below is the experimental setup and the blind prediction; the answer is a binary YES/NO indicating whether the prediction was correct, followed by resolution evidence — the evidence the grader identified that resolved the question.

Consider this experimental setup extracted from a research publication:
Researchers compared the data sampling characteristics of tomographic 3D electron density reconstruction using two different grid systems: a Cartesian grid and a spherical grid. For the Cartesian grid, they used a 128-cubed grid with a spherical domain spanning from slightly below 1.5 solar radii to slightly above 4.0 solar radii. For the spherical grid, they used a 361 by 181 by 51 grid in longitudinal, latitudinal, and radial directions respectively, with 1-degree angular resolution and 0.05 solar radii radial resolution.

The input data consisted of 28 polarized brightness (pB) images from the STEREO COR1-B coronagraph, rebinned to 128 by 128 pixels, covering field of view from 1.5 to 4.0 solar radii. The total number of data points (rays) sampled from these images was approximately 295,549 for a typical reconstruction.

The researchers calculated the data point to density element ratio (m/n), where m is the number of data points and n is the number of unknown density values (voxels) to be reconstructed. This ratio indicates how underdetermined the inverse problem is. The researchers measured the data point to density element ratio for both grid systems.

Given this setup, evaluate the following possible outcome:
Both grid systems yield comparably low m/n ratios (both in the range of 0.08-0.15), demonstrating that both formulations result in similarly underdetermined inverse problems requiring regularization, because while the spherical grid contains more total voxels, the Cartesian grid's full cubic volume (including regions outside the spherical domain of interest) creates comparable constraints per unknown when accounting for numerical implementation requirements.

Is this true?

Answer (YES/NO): NO